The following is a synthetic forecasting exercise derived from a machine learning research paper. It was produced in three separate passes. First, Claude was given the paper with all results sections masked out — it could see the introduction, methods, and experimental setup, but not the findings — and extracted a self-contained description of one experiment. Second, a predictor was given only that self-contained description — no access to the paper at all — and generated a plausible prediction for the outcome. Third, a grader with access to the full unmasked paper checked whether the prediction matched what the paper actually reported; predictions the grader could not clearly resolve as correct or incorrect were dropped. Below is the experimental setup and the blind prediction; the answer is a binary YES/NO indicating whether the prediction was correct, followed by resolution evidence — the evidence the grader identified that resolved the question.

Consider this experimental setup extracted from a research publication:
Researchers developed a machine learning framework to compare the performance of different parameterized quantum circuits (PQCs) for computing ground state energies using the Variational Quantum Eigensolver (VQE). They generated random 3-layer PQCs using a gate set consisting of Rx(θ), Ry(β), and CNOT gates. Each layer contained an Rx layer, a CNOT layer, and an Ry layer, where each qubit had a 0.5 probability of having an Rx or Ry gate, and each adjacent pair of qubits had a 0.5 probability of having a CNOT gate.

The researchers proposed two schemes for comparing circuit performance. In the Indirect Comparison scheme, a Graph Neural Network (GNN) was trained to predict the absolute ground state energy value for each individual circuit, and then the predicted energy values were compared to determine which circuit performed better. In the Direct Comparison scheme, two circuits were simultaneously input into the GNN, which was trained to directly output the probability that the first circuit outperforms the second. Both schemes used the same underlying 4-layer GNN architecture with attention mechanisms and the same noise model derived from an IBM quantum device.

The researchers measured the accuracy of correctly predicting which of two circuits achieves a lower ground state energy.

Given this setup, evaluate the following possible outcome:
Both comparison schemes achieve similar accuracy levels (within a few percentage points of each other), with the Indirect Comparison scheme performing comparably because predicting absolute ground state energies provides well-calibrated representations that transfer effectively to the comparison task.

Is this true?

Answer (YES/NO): NO